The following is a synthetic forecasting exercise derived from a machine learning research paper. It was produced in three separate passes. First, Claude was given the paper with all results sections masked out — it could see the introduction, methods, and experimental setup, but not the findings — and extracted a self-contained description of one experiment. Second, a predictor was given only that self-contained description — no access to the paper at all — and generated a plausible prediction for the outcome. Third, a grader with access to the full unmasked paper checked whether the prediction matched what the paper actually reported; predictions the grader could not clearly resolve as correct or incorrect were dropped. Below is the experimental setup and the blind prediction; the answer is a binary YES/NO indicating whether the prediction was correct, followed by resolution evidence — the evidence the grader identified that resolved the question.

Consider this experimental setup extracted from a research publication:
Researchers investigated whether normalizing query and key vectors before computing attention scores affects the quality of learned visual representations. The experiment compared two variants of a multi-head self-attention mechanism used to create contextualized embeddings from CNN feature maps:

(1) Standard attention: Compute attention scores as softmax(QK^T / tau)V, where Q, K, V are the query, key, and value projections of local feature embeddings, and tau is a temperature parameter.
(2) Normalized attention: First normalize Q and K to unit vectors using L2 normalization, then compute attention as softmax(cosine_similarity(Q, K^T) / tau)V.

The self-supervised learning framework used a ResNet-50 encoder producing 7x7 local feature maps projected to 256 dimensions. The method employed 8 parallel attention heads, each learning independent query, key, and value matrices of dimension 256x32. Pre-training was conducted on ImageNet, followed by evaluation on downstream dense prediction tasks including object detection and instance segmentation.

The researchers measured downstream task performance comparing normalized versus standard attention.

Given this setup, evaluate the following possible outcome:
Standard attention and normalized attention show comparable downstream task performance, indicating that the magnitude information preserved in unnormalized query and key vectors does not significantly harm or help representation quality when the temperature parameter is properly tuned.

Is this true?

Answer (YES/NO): NO